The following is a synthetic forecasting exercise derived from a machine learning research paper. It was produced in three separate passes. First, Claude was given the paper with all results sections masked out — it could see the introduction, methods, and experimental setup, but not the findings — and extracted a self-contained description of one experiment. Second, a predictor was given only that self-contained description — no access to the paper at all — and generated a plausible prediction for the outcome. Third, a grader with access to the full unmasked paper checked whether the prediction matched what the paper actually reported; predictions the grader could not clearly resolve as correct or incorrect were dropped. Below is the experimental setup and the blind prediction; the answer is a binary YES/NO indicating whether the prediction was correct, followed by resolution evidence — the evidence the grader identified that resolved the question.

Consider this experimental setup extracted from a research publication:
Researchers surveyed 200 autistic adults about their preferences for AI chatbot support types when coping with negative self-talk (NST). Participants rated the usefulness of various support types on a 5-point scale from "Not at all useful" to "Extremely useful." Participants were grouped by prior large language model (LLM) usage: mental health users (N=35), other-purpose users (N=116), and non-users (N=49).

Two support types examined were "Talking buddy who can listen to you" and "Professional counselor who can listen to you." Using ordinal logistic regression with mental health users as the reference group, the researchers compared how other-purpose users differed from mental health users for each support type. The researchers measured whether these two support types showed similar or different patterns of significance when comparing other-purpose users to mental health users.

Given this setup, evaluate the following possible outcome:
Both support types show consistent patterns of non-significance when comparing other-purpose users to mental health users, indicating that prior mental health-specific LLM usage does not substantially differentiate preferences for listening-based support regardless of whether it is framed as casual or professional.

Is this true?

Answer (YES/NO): NO